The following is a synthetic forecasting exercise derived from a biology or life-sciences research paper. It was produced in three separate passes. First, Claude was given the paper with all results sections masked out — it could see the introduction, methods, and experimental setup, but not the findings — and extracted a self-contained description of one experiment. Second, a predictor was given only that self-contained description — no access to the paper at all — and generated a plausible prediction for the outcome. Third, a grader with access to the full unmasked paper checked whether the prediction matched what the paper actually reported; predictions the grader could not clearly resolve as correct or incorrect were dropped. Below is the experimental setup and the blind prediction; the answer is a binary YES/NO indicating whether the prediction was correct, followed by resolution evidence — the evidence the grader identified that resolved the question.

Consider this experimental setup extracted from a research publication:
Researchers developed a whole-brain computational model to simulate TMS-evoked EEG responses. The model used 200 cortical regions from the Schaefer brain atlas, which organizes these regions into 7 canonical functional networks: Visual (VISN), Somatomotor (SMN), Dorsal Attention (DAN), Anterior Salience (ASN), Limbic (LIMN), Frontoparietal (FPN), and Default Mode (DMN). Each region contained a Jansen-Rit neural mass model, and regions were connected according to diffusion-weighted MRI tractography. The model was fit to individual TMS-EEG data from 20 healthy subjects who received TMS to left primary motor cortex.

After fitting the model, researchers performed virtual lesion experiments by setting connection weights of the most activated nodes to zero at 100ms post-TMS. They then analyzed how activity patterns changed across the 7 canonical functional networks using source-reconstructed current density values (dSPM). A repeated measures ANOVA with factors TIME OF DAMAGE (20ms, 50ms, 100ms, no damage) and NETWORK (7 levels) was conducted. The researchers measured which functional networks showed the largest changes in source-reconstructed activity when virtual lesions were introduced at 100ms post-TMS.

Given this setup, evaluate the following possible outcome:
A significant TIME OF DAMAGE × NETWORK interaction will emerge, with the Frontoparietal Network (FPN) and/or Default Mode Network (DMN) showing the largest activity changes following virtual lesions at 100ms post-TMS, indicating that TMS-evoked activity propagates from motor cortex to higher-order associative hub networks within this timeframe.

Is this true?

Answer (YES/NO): NO